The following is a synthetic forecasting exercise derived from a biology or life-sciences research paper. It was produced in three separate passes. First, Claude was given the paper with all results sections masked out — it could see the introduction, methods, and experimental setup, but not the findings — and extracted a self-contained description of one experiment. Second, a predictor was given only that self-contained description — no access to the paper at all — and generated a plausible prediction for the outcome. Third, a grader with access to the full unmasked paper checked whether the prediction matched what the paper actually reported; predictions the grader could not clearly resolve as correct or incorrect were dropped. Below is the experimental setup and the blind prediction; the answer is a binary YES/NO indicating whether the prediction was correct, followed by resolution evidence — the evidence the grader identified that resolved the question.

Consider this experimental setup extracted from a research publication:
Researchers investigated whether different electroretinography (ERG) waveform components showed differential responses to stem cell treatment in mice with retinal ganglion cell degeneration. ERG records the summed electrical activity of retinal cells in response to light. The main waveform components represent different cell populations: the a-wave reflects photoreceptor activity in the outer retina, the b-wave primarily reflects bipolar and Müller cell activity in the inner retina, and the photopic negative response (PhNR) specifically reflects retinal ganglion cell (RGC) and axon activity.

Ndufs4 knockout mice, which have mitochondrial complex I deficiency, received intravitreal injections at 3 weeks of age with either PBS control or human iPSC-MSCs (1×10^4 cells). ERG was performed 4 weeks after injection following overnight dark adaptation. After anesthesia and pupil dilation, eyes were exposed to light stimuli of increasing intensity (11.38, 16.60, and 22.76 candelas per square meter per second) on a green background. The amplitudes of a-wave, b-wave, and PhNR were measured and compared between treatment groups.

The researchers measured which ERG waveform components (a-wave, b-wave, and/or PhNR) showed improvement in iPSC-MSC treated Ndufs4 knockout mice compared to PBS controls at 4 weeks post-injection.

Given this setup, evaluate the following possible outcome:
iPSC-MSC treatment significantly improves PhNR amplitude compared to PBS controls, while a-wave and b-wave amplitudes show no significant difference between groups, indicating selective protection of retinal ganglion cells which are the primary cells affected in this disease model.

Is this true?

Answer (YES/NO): YES